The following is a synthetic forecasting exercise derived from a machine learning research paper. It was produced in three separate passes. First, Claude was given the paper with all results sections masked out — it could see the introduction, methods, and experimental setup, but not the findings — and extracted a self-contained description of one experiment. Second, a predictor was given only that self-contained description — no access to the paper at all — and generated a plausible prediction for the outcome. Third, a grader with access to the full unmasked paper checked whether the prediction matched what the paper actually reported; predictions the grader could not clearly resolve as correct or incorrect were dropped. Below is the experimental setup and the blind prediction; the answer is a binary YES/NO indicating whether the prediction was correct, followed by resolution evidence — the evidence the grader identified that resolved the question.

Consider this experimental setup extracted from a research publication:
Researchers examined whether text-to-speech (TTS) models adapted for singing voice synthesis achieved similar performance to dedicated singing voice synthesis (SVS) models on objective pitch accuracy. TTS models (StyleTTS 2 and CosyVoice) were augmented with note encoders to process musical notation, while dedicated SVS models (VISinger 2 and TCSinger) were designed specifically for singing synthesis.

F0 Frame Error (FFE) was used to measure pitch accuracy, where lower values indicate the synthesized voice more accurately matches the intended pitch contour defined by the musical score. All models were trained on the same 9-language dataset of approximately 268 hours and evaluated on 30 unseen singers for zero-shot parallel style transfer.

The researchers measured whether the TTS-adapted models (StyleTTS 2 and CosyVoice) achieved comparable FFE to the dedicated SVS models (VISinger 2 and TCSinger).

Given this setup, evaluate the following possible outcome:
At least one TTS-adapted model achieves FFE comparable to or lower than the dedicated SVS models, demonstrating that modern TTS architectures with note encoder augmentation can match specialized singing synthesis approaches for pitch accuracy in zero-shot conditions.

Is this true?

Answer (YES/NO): NO